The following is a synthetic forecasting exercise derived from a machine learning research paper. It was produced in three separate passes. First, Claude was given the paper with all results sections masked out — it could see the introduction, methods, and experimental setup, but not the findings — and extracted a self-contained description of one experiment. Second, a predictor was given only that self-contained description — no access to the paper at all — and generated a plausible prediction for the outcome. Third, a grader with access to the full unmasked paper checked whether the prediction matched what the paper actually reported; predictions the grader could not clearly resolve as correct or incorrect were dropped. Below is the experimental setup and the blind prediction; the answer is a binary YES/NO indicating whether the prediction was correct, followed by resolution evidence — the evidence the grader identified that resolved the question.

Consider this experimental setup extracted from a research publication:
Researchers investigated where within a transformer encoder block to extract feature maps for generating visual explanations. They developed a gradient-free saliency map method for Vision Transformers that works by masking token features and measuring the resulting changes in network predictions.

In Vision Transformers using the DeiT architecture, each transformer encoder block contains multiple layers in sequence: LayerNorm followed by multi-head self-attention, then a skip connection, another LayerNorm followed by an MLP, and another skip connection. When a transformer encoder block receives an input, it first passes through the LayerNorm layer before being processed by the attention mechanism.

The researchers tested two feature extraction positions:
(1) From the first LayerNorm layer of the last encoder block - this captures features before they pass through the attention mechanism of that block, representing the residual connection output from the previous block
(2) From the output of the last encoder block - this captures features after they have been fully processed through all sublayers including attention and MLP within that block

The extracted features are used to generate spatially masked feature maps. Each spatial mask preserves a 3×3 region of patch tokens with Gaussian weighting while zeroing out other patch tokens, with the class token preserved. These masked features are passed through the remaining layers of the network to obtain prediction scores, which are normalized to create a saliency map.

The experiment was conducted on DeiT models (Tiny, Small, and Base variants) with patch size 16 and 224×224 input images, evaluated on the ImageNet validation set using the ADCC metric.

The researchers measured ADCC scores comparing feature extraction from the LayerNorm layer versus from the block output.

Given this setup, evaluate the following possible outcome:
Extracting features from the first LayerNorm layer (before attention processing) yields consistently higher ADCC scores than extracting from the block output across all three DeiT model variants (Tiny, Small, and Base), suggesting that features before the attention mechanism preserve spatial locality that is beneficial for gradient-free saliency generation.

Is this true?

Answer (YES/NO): YES